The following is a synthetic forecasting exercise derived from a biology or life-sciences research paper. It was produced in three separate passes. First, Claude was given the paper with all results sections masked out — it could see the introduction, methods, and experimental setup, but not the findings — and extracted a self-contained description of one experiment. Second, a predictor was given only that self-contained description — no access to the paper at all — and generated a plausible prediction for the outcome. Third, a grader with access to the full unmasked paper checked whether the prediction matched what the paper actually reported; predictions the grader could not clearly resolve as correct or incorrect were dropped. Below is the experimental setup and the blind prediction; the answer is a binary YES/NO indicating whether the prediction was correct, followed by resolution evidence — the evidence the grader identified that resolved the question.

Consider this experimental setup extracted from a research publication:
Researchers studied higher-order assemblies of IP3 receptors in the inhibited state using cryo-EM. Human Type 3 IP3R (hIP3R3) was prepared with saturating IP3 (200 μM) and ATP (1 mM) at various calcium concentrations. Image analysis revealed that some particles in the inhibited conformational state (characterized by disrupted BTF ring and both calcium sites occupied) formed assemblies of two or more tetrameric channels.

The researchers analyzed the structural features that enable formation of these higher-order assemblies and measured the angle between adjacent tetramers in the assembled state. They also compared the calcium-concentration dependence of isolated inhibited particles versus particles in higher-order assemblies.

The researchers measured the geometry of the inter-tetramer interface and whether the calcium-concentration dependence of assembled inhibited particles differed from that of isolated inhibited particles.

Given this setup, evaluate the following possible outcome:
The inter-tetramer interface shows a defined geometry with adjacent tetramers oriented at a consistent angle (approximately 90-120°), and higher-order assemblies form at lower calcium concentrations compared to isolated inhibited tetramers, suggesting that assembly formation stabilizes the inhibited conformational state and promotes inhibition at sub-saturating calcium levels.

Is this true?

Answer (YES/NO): NO